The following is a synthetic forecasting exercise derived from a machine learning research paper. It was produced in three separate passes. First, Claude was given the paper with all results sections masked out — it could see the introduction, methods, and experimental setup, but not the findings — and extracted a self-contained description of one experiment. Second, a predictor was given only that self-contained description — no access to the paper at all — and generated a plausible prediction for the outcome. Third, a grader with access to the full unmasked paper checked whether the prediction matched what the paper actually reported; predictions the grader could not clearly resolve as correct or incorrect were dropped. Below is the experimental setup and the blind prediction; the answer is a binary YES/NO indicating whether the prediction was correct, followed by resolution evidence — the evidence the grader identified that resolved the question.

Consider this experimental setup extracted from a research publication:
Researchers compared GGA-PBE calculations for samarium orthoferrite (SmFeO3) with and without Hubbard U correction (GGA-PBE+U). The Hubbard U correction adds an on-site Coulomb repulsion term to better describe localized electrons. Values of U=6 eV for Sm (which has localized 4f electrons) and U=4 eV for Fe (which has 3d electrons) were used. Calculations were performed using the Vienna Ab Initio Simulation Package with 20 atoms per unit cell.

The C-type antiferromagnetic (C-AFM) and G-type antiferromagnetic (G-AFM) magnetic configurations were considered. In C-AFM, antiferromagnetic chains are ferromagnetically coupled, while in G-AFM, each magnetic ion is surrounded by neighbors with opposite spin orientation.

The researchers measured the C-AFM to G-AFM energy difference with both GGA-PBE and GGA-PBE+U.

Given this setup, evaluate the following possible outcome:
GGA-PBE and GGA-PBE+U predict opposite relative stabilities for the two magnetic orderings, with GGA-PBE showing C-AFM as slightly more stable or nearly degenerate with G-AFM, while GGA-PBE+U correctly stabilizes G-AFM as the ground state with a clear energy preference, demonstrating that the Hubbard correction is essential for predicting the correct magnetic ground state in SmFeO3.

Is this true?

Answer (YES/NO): NO